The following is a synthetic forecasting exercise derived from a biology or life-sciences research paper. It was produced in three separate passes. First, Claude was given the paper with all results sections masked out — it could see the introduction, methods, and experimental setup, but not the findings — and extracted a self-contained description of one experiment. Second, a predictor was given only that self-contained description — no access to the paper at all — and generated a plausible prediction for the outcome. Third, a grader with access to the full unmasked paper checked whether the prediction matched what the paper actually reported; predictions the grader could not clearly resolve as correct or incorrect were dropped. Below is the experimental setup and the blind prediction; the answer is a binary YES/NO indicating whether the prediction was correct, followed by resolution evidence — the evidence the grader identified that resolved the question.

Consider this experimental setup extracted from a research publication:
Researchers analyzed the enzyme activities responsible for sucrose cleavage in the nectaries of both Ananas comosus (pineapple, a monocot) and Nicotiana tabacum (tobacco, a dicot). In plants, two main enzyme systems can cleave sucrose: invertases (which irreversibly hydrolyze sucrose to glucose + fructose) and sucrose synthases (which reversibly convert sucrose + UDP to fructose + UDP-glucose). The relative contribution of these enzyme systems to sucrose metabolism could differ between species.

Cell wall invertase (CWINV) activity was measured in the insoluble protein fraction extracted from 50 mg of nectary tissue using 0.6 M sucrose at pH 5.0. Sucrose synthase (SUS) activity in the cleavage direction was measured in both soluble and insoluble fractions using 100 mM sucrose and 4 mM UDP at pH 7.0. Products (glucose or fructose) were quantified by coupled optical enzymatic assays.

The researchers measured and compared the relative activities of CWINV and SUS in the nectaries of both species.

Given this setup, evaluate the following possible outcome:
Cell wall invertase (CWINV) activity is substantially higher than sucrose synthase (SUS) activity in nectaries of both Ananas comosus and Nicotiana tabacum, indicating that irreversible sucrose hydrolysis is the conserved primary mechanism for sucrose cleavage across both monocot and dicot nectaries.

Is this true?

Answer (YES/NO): NO